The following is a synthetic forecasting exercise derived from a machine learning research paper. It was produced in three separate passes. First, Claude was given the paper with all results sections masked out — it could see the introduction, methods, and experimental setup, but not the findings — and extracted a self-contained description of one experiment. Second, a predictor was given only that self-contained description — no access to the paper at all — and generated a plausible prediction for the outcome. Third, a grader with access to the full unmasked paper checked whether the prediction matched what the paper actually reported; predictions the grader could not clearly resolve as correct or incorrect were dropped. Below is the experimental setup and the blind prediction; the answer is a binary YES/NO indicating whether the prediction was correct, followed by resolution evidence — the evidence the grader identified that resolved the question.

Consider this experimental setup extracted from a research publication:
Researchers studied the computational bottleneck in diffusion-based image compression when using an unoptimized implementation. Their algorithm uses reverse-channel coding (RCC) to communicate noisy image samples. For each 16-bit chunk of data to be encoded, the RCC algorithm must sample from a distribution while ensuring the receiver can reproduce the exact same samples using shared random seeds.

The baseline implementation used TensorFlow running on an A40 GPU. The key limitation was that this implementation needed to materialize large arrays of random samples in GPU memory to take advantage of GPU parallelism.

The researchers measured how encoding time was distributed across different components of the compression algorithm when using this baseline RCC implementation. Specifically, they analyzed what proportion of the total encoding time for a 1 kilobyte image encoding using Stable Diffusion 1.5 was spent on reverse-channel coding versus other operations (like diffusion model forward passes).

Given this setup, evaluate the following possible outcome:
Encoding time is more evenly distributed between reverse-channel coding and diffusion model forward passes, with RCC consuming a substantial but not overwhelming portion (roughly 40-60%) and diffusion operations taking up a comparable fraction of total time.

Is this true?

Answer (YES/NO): NO